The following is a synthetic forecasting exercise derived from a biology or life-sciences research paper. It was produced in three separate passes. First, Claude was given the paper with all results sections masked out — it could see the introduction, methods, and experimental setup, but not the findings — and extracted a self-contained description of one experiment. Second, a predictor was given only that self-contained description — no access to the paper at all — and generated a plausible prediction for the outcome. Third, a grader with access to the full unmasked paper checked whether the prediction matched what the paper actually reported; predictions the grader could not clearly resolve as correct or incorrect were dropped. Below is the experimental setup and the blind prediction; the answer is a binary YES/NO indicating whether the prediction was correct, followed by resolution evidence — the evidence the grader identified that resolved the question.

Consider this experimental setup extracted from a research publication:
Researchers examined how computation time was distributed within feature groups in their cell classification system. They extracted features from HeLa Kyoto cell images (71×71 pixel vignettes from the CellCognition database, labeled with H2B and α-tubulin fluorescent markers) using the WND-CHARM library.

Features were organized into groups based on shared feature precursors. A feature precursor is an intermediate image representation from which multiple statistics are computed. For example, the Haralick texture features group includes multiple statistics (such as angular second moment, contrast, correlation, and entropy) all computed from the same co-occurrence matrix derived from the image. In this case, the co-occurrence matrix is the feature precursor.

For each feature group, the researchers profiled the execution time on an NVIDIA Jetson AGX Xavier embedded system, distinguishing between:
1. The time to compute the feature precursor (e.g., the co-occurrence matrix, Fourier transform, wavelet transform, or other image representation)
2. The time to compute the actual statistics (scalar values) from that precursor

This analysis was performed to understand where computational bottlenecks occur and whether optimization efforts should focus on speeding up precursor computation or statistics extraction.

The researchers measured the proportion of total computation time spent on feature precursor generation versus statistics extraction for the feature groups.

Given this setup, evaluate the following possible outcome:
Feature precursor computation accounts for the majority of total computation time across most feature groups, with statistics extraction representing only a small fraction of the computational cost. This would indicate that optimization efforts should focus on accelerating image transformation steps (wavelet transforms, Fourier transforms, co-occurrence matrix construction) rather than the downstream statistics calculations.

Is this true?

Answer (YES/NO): YES